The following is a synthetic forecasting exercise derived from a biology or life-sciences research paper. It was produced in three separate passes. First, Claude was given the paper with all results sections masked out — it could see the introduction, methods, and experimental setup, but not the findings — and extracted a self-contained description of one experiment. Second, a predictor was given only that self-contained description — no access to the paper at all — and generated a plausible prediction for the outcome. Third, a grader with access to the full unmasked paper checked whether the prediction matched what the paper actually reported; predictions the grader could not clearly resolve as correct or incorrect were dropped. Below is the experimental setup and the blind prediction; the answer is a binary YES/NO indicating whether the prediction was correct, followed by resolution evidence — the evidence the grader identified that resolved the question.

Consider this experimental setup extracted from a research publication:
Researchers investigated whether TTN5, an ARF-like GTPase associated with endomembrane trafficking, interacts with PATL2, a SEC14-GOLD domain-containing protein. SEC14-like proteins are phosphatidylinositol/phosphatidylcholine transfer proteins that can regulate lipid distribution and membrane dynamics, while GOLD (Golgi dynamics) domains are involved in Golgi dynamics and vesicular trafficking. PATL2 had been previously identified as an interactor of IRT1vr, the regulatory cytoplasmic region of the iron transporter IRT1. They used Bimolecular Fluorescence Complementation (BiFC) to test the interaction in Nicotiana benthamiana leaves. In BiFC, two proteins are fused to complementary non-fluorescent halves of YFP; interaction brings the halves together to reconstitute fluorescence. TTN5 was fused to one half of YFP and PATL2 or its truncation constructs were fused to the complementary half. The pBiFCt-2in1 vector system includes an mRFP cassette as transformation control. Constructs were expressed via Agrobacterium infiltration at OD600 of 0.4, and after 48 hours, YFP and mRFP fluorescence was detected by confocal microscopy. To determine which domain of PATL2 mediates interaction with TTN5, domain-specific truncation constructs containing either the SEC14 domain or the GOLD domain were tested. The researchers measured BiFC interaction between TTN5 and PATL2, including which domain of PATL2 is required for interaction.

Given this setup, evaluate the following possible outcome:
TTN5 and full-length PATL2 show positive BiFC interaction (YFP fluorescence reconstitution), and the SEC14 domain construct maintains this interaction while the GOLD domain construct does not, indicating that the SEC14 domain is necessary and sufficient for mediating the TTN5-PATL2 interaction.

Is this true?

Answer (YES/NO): NO